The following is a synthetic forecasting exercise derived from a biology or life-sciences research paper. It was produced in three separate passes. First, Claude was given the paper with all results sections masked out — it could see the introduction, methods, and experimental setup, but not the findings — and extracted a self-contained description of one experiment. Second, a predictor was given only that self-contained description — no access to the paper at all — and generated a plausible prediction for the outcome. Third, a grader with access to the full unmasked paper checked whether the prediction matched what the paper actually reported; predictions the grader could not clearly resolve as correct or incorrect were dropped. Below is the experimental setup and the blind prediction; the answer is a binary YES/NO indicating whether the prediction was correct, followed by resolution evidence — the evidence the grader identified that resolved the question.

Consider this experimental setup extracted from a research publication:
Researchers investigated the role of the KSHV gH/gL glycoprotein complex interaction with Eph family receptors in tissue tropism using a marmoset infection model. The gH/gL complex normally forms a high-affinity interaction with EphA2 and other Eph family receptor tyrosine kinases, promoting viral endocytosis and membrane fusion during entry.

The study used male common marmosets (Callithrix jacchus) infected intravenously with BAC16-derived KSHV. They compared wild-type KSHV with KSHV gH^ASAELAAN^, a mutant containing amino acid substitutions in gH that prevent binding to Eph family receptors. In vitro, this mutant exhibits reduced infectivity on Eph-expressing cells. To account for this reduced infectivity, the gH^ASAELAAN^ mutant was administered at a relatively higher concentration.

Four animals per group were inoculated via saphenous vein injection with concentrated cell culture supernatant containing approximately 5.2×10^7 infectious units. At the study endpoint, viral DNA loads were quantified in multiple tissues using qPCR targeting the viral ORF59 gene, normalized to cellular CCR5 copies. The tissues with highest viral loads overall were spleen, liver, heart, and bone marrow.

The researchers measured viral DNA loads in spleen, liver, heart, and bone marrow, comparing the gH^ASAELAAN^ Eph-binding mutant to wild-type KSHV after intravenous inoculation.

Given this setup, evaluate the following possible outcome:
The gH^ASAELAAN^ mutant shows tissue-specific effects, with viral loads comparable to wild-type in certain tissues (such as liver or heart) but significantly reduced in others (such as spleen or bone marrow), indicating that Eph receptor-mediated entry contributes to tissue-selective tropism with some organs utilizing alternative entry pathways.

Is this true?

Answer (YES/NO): NO